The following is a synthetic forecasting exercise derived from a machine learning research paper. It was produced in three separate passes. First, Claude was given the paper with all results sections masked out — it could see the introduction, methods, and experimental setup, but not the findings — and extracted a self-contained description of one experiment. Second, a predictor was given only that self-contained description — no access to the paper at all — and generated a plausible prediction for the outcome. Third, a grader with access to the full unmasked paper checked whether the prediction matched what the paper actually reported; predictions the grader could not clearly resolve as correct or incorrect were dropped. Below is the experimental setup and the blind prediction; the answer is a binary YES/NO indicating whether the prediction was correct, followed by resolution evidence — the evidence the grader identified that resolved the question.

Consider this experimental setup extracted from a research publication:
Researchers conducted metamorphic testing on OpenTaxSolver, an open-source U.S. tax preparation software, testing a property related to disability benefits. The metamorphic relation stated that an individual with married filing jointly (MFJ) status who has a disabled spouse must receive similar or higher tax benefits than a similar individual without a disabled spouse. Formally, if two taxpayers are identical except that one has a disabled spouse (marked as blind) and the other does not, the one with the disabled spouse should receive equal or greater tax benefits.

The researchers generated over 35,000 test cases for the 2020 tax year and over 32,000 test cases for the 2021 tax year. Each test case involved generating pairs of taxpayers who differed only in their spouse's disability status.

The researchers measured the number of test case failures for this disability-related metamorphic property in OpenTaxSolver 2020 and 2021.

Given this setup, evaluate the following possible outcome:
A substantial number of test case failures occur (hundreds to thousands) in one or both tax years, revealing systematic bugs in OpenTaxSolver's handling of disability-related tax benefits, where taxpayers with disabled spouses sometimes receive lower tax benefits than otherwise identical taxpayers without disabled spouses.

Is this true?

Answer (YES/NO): NO